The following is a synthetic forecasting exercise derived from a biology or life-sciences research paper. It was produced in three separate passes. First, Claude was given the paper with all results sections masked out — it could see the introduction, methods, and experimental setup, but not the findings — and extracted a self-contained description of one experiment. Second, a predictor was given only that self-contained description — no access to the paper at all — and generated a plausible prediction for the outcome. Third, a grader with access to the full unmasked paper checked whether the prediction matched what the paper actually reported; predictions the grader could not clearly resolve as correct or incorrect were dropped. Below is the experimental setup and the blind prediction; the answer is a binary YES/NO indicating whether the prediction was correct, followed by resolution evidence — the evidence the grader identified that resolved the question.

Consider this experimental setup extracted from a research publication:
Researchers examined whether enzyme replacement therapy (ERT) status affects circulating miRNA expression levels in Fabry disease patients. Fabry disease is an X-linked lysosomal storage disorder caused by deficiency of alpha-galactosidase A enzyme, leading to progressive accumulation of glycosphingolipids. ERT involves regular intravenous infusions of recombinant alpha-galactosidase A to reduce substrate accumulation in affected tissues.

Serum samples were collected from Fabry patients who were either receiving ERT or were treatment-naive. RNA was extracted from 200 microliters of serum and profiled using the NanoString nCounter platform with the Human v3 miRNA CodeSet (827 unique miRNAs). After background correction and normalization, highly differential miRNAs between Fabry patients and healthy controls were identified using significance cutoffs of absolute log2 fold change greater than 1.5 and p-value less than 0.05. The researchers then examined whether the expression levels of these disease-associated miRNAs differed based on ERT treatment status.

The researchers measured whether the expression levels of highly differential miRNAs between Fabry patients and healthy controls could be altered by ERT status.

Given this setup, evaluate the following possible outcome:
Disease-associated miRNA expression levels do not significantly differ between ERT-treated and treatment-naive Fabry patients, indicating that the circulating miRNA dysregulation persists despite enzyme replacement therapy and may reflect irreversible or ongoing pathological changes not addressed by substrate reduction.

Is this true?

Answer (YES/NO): NO